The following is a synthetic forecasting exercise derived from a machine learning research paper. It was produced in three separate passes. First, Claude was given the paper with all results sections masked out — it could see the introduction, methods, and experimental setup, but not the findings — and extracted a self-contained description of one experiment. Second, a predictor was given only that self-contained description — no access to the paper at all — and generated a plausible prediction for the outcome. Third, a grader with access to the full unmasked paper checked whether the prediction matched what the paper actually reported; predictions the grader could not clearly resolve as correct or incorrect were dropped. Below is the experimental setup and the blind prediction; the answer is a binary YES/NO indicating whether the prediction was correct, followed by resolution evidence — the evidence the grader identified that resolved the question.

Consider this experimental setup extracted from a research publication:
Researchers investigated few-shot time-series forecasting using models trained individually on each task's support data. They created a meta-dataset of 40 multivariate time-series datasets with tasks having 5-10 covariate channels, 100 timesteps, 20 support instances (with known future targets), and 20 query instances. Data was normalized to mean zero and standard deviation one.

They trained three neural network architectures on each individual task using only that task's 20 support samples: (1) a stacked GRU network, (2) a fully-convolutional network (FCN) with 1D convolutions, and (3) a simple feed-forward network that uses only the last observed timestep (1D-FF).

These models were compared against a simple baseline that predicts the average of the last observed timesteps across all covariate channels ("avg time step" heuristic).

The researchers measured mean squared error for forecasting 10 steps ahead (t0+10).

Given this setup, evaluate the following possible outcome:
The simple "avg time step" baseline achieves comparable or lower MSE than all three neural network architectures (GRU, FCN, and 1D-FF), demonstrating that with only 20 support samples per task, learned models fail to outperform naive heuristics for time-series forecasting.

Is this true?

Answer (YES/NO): NO